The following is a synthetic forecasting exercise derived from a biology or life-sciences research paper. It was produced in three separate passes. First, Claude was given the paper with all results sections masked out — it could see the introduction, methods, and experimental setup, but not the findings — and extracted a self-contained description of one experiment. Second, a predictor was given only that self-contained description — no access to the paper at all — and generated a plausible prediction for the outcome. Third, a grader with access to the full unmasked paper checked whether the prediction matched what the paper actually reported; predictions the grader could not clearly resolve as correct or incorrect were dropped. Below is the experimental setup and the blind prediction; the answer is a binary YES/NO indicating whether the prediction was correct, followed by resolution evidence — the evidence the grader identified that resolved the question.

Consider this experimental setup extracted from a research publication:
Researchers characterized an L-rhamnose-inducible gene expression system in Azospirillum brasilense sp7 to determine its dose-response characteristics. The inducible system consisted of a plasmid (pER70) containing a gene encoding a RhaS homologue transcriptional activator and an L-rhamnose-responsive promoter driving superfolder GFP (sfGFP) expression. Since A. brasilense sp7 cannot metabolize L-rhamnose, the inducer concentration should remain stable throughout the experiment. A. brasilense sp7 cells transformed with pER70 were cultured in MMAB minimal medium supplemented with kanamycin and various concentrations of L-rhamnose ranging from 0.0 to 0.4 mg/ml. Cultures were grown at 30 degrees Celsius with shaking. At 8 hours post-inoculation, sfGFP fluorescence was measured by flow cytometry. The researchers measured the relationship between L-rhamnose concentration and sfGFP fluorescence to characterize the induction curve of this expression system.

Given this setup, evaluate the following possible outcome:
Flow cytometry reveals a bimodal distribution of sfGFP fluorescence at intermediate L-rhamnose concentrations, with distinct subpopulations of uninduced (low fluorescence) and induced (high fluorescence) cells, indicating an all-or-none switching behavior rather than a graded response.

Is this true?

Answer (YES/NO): NO